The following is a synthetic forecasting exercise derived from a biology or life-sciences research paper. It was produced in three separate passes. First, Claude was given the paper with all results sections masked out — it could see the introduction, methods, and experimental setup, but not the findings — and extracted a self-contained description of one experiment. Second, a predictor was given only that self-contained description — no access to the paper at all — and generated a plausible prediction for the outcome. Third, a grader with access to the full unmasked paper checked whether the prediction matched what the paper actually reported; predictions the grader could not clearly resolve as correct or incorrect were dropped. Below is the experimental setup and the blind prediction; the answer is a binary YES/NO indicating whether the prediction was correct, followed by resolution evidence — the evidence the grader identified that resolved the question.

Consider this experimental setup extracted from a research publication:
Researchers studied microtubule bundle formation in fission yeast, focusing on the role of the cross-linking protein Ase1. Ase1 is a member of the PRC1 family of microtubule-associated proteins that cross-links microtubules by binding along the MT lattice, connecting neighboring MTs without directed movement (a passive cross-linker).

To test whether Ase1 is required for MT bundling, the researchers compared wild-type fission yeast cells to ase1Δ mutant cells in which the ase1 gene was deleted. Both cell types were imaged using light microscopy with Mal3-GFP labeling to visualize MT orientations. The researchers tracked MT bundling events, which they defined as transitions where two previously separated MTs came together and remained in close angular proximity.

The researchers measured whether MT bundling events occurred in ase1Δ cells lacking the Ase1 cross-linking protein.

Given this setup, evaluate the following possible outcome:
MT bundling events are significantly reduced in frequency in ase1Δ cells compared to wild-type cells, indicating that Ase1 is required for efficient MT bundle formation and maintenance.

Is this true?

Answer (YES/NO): YES